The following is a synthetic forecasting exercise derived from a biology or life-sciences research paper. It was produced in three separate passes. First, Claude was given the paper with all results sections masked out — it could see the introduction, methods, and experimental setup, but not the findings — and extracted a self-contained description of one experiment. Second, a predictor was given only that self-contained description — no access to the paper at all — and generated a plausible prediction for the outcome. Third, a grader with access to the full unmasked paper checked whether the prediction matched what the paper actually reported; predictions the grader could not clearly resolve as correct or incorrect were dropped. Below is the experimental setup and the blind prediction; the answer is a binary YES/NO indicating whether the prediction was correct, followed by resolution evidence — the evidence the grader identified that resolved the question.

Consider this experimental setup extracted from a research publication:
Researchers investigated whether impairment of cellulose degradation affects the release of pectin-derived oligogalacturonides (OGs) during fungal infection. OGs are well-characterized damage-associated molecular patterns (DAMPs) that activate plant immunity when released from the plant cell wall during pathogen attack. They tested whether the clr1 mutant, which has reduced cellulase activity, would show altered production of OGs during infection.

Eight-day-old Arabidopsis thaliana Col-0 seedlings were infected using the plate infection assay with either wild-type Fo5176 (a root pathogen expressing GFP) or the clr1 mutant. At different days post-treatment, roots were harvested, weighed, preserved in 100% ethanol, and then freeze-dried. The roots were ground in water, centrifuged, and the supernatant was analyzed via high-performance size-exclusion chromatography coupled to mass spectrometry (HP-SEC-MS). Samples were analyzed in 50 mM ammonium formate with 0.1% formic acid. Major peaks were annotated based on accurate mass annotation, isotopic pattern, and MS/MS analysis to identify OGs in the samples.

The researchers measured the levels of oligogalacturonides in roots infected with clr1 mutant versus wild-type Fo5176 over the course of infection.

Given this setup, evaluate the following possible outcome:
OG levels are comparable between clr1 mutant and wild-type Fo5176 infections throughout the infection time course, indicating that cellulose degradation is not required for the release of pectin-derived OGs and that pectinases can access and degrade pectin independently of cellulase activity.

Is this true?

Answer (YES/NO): NO